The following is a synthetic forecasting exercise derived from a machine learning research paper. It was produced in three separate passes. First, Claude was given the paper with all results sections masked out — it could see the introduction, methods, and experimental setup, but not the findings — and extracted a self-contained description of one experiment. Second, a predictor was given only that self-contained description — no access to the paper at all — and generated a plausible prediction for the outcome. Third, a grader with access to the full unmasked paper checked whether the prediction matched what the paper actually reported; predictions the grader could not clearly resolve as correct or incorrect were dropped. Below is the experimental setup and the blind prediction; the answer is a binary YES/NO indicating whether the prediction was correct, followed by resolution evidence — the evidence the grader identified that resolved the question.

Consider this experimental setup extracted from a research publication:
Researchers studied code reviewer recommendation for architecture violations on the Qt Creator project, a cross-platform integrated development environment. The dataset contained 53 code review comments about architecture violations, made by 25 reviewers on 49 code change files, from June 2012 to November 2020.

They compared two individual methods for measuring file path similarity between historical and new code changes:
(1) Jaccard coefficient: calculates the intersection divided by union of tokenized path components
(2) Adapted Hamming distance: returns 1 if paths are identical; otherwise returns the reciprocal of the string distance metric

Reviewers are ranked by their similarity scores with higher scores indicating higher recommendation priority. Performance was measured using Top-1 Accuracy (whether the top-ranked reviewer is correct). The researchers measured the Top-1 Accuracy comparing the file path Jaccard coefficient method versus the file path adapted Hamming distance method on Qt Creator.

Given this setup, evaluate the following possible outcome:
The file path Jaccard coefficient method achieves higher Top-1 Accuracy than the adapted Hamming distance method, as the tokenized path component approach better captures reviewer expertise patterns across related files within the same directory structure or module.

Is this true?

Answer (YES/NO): NO